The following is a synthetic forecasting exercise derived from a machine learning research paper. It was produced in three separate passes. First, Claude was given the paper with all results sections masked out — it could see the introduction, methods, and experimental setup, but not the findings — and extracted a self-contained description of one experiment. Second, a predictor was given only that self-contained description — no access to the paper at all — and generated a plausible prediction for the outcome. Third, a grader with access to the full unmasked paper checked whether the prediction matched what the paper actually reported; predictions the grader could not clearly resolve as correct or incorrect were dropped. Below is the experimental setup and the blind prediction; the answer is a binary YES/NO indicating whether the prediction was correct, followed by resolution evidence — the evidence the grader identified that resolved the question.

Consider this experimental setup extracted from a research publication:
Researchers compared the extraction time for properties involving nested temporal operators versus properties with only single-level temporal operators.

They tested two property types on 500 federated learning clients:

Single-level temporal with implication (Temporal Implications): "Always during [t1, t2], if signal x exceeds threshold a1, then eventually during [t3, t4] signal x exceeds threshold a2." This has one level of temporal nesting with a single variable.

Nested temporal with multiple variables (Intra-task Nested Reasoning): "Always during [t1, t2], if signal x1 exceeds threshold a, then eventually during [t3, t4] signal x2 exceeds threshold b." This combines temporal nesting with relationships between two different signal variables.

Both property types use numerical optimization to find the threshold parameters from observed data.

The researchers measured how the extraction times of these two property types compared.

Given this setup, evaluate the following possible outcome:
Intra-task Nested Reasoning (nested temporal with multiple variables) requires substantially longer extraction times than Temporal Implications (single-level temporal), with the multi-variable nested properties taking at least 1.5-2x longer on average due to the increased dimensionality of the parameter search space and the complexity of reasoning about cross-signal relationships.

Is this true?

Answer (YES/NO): NO